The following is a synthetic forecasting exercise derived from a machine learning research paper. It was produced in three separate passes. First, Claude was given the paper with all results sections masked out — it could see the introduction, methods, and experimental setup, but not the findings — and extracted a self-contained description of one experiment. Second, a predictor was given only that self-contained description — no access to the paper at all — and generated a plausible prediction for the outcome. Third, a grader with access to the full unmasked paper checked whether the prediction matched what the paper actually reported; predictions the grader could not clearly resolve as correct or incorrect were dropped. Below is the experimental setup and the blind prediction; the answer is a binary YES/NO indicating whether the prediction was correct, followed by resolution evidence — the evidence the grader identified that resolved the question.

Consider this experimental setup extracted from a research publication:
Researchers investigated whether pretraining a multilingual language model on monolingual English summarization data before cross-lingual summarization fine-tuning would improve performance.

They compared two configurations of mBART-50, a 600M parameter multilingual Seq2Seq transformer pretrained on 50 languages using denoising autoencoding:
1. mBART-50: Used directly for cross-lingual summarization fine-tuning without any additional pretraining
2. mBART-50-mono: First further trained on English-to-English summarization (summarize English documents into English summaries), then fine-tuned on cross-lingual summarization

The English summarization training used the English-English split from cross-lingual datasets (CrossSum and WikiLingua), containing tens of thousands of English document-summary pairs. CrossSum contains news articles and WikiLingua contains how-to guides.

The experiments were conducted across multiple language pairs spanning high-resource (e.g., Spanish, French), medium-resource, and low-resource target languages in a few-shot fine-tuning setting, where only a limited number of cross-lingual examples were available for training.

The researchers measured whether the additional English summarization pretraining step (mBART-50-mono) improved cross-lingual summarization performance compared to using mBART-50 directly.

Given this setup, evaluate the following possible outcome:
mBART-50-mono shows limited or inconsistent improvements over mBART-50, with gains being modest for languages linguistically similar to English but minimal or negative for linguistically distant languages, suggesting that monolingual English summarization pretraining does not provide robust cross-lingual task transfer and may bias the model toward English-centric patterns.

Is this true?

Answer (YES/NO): NO